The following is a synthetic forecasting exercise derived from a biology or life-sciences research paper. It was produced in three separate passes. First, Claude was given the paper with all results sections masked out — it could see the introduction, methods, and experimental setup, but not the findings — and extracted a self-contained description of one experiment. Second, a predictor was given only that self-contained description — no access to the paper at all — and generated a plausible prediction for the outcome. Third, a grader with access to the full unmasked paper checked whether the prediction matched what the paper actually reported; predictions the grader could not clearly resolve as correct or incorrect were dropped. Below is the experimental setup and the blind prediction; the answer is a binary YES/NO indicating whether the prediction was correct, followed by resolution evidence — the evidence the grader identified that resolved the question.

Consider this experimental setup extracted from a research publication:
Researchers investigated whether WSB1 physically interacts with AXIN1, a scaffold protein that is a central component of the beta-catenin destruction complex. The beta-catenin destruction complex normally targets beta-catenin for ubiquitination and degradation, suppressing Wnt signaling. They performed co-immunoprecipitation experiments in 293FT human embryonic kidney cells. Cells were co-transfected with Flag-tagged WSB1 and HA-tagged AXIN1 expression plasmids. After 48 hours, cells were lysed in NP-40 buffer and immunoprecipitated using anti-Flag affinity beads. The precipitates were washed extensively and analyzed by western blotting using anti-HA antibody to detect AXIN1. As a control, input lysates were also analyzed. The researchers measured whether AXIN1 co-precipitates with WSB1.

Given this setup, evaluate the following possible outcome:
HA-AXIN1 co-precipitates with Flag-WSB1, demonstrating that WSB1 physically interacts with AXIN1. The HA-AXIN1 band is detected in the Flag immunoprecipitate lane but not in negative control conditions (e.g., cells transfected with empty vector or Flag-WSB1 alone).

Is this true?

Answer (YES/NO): YES